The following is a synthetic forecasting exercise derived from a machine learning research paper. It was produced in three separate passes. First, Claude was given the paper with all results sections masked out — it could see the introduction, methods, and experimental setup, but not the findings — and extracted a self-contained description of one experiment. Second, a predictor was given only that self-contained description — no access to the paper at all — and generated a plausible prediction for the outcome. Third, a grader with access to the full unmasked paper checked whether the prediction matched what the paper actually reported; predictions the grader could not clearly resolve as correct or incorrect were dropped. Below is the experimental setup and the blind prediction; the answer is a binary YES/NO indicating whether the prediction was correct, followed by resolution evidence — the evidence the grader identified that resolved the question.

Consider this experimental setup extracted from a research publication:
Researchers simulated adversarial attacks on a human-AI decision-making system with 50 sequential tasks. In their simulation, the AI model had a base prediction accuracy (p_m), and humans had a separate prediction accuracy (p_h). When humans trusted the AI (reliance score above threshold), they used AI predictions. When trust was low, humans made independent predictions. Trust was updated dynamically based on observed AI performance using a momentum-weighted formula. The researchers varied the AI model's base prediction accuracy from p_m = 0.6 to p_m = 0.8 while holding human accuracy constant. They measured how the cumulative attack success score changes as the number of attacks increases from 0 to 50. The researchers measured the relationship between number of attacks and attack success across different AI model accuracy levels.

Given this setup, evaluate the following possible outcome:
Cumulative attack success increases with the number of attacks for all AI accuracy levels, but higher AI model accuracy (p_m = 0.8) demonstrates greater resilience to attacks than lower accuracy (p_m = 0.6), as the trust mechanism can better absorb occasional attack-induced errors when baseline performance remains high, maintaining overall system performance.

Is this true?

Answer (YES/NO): NO